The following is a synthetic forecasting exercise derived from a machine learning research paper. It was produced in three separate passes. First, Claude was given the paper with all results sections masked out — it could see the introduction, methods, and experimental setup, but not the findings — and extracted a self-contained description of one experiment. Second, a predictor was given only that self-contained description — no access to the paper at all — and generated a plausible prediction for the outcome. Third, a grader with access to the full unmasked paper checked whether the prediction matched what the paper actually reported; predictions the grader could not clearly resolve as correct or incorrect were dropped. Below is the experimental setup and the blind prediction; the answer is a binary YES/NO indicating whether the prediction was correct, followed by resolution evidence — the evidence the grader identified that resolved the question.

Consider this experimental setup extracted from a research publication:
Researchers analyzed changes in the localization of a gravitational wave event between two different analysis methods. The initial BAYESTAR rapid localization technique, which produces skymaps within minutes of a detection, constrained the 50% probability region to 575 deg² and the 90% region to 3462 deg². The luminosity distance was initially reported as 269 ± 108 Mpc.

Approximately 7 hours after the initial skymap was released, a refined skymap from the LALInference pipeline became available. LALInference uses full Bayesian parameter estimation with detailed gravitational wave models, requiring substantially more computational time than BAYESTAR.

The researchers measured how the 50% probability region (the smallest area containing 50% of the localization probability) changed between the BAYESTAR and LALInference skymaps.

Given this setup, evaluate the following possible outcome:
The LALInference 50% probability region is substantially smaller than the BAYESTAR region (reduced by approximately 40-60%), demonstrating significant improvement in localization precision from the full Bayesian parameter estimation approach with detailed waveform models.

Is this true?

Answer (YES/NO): NO